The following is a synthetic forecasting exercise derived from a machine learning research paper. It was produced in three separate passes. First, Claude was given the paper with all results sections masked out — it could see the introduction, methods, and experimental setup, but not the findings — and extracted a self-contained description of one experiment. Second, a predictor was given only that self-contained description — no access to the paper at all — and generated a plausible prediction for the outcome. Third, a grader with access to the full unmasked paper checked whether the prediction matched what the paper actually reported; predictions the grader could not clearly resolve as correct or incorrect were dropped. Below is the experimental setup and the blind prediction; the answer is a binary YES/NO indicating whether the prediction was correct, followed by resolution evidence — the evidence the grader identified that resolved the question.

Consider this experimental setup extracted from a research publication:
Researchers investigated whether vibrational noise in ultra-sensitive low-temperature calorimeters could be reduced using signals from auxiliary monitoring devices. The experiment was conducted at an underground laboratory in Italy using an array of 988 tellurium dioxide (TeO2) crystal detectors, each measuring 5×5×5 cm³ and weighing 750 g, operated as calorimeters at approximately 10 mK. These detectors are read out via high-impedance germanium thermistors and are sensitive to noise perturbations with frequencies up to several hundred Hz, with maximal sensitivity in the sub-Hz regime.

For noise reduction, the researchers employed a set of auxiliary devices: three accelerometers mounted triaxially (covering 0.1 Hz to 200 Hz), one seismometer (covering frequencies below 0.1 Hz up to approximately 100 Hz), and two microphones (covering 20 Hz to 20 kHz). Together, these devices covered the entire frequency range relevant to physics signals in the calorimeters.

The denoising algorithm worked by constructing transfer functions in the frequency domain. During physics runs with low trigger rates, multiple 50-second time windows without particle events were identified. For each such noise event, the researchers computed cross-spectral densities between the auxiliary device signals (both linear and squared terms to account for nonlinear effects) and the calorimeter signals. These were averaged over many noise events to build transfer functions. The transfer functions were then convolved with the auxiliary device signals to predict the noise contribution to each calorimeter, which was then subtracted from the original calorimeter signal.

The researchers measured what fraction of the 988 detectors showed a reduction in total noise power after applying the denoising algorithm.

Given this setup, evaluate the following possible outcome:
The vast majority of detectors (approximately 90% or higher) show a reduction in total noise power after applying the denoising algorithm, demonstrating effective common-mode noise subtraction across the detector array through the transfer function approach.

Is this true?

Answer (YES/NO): YES